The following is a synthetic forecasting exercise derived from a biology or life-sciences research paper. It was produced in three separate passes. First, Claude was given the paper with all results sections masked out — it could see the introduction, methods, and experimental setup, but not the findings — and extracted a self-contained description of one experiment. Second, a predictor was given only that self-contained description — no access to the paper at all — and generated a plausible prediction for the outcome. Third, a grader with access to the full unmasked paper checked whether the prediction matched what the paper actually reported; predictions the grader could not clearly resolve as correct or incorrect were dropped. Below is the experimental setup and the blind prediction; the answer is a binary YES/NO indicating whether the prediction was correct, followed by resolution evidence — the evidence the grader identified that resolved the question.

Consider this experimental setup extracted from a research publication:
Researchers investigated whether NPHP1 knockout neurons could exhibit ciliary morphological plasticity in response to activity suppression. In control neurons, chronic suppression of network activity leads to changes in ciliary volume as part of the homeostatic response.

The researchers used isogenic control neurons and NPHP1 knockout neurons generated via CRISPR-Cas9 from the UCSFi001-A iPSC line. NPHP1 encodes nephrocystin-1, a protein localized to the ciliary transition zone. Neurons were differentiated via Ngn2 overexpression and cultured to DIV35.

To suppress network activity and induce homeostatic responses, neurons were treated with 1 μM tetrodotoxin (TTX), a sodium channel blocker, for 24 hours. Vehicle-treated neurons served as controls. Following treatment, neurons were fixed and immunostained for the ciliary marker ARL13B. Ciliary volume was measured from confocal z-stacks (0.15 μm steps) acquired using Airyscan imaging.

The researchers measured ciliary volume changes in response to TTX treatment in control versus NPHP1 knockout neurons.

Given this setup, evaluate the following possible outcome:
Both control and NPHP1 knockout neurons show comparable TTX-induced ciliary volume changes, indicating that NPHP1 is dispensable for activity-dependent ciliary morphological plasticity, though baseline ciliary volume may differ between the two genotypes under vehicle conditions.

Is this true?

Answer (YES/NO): NO